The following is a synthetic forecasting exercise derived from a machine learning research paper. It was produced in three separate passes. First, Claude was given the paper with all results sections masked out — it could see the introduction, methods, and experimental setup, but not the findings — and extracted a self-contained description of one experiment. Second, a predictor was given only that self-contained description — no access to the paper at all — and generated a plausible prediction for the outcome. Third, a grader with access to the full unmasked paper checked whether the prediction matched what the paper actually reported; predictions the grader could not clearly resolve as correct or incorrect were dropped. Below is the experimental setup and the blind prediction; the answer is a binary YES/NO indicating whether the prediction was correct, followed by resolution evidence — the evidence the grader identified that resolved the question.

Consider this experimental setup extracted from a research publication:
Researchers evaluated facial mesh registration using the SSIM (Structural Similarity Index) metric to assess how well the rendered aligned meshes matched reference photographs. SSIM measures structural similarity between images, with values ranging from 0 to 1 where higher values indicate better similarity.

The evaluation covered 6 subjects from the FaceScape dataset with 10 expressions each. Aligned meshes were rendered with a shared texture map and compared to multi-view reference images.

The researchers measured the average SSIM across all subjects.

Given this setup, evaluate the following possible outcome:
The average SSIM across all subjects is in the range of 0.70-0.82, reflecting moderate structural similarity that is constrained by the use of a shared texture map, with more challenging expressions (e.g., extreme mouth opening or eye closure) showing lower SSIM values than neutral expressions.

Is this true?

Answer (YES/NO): YES